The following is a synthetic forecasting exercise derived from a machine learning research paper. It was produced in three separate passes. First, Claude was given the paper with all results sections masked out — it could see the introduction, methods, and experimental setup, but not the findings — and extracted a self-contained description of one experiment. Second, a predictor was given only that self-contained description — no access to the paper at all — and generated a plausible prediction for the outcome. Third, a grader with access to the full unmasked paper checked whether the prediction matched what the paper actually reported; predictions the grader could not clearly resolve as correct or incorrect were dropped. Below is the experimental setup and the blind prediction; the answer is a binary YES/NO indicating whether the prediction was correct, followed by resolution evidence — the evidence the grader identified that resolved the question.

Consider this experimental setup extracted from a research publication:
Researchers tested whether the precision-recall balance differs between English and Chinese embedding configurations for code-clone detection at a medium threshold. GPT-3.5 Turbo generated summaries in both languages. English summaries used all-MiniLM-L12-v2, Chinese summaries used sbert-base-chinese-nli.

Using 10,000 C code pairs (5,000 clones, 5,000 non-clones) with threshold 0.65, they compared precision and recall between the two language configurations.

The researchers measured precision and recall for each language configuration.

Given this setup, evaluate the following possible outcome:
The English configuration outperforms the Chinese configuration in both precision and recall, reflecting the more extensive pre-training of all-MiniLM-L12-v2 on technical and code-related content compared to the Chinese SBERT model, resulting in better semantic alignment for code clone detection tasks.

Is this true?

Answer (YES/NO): YES